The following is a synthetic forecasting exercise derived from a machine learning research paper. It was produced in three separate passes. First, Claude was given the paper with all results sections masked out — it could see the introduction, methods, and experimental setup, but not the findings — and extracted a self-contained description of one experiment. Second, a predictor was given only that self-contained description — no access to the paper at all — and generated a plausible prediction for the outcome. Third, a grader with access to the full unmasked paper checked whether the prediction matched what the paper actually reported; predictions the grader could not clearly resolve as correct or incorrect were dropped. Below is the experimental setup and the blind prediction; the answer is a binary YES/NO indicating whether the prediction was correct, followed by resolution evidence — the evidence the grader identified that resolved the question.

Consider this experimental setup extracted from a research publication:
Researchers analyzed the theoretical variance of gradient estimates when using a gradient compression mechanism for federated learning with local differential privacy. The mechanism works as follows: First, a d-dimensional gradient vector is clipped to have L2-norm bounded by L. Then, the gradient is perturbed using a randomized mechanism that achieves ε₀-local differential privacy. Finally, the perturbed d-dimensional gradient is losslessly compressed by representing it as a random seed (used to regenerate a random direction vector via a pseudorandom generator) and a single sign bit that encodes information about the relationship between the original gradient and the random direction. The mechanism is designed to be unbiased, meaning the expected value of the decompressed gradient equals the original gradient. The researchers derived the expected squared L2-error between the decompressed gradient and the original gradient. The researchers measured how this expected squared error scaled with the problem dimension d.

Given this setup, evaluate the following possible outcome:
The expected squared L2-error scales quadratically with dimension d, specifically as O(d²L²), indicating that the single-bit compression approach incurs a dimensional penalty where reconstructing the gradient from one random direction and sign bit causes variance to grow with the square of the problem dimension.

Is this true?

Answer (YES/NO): NO